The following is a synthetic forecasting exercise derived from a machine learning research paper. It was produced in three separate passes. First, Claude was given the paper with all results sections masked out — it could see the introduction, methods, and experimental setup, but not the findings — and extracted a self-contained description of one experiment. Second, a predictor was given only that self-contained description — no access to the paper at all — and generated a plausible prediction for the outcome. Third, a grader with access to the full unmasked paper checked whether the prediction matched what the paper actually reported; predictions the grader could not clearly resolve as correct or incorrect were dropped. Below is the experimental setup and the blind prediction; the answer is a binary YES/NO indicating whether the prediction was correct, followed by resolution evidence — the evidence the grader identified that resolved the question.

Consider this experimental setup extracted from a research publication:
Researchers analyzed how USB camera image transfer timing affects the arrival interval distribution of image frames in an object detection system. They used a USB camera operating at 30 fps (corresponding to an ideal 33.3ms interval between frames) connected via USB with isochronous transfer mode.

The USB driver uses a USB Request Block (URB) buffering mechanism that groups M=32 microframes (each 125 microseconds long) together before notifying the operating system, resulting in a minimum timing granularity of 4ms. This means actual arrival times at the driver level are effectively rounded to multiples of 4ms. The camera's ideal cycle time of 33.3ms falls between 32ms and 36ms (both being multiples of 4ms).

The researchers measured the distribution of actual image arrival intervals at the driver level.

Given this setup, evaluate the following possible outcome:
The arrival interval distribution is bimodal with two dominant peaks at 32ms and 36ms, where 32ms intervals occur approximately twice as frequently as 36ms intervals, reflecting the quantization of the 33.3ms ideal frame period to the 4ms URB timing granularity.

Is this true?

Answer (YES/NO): YES